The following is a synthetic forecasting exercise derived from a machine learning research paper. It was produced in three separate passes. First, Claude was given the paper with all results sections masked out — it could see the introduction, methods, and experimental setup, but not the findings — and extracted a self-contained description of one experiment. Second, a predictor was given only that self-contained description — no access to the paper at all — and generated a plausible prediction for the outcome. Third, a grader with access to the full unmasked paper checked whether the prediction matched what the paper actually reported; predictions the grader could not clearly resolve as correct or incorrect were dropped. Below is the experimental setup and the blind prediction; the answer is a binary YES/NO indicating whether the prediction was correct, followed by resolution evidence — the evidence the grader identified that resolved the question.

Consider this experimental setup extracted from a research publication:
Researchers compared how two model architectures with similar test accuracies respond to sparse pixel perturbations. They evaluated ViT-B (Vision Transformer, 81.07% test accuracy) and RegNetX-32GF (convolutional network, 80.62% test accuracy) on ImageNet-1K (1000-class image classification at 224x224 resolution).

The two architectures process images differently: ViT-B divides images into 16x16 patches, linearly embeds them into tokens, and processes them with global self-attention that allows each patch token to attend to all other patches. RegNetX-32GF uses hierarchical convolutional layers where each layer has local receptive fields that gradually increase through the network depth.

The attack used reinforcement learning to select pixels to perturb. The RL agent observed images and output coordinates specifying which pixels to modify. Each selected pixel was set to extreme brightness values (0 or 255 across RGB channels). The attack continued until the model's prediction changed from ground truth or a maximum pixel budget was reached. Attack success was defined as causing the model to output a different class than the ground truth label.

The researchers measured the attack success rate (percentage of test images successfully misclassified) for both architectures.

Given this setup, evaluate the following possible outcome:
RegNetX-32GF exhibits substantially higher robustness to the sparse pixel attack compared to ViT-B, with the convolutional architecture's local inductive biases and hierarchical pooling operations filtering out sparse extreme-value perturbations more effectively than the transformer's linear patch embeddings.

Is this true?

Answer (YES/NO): NO